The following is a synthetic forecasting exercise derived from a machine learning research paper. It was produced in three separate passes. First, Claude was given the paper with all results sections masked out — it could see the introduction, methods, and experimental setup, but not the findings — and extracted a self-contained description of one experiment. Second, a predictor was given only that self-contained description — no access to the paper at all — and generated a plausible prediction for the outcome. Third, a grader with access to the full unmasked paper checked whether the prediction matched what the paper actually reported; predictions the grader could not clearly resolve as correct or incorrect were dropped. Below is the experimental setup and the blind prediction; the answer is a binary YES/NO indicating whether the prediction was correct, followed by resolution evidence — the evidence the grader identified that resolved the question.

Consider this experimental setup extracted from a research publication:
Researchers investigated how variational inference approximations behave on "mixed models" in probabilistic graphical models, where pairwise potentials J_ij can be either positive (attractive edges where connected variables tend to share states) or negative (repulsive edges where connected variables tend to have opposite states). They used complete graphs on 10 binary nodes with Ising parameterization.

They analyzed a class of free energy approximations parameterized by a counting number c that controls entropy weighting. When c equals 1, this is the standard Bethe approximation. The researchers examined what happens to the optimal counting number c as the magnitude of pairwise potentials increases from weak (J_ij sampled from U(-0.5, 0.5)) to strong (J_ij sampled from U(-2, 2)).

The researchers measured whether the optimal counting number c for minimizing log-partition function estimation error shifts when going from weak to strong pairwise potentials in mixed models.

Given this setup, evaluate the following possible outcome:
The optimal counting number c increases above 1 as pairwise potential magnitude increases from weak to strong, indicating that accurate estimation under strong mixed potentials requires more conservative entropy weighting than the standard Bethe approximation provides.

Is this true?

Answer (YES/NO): YES